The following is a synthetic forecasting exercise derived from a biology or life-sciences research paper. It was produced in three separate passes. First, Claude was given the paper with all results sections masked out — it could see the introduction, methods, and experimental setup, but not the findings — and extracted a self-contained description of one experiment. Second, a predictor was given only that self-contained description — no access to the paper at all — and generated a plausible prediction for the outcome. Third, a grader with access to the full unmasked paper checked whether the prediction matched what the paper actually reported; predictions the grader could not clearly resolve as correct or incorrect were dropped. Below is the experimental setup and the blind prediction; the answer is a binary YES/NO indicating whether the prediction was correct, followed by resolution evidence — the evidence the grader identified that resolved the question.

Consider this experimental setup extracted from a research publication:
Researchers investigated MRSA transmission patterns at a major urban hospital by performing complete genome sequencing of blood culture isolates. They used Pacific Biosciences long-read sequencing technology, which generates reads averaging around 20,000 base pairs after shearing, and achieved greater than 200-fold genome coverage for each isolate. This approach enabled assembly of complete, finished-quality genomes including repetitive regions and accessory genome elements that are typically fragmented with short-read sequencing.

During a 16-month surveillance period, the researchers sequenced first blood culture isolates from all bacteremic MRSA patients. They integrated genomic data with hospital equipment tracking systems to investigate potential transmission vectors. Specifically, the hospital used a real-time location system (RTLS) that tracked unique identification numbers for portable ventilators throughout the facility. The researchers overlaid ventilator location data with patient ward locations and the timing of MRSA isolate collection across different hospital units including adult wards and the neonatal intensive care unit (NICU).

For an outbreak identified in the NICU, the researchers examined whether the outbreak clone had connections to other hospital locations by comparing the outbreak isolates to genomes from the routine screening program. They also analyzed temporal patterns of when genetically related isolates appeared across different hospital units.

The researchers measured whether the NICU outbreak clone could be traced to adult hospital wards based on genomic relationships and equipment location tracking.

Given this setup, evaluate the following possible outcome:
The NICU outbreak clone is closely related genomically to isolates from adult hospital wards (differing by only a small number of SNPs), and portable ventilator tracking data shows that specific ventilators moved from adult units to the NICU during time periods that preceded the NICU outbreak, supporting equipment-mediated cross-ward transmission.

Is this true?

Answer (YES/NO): YES